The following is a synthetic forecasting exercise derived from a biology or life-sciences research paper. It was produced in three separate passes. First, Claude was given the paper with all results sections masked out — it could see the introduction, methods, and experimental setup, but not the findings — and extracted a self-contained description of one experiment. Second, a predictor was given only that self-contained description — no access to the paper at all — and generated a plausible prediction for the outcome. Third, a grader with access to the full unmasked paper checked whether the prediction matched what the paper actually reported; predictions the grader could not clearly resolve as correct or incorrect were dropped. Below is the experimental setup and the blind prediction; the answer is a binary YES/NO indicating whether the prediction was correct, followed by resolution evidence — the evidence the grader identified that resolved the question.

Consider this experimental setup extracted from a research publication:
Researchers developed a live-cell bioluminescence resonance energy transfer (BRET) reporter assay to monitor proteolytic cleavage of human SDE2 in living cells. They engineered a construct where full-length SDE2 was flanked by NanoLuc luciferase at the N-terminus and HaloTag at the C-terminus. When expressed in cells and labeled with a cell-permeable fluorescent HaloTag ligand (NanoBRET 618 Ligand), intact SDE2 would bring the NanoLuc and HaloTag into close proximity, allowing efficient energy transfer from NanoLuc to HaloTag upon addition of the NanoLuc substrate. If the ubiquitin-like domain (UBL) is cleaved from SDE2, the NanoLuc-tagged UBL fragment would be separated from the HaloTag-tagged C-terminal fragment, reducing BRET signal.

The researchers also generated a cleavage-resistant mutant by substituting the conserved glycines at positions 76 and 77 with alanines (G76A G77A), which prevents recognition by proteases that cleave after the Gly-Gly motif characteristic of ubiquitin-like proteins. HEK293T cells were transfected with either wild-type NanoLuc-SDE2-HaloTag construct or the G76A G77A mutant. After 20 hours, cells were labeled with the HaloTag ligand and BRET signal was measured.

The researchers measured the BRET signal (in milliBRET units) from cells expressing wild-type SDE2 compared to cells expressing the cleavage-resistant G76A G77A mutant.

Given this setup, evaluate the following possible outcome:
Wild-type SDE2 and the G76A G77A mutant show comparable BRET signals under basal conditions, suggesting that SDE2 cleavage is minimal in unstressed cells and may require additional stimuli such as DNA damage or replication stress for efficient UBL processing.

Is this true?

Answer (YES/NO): NO